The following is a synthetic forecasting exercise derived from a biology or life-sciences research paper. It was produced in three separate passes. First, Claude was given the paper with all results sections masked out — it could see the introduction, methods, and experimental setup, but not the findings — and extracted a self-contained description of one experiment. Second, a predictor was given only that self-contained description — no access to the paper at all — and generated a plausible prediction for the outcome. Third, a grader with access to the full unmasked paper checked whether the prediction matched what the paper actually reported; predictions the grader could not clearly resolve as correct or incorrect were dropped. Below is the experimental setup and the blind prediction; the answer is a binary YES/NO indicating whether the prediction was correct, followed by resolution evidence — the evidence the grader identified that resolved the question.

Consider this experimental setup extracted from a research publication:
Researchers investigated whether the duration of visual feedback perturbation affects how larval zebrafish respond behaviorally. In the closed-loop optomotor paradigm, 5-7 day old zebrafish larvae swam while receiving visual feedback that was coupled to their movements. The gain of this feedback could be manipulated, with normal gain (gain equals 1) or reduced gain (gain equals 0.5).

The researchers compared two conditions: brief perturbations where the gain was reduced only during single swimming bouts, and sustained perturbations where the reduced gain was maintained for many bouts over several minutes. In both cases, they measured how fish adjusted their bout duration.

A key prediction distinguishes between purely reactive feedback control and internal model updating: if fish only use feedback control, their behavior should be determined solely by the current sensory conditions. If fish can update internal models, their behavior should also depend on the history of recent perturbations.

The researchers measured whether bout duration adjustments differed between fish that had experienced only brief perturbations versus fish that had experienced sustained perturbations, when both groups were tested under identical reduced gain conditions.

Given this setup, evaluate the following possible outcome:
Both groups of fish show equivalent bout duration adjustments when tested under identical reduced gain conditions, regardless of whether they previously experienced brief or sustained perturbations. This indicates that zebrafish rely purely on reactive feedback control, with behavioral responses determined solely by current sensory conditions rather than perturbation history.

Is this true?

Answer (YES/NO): NO